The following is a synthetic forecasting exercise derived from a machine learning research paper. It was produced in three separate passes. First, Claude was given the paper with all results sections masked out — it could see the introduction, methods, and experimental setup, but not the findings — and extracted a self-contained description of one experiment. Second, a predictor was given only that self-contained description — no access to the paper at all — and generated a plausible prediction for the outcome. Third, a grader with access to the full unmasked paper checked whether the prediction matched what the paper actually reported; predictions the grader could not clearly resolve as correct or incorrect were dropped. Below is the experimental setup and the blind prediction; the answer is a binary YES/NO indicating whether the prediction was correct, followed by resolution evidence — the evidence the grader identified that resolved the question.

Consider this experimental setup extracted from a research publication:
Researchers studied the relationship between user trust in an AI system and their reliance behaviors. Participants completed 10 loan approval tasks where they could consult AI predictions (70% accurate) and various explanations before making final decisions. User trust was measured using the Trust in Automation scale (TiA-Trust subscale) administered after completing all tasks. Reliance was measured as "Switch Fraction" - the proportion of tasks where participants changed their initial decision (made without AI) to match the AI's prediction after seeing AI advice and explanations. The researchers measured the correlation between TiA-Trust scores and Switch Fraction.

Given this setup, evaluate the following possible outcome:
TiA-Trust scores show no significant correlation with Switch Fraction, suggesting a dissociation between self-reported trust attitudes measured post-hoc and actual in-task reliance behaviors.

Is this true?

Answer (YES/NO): NO